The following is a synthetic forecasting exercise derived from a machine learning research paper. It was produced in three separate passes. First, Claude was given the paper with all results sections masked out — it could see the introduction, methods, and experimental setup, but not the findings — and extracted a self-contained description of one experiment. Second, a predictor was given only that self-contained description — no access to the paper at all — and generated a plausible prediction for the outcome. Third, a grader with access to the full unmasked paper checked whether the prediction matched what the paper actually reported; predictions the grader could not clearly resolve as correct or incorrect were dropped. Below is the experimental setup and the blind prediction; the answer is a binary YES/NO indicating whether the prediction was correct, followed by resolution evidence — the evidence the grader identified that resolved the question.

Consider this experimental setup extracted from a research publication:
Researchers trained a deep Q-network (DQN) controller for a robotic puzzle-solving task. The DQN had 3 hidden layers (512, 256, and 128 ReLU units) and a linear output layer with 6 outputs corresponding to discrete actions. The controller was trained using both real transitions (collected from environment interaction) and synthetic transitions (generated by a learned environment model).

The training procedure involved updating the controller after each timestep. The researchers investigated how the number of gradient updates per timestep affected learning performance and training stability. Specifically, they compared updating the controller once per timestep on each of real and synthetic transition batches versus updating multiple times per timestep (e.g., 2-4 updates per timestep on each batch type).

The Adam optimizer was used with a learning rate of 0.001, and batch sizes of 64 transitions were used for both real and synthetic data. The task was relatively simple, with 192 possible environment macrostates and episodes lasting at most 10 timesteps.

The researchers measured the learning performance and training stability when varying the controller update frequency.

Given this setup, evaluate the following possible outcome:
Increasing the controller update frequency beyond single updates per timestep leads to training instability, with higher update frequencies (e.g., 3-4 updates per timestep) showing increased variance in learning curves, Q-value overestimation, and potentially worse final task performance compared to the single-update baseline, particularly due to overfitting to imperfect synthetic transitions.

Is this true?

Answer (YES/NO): NO